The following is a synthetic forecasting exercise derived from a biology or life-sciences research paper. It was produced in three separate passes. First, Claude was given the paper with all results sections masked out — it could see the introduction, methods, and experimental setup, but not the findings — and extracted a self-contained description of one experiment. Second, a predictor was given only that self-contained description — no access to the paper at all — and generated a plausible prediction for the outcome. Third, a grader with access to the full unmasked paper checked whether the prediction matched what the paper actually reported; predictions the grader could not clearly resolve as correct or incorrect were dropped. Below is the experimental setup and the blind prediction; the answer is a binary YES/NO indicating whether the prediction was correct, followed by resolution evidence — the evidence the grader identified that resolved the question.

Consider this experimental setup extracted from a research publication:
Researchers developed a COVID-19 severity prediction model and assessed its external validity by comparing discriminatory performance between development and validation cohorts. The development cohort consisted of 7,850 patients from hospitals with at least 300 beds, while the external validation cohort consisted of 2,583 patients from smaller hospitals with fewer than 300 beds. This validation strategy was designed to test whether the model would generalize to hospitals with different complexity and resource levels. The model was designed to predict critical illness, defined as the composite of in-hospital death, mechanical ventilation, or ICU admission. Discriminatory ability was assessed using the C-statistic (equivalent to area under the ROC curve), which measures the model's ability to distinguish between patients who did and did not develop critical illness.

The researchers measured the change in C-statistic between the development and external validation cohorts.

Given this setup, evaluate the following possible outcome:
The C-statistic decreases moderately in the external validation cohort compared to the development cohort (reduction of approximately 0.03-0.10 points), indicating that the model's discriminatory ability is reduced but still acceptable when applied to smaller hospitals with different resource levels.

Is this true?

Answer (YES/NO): YES